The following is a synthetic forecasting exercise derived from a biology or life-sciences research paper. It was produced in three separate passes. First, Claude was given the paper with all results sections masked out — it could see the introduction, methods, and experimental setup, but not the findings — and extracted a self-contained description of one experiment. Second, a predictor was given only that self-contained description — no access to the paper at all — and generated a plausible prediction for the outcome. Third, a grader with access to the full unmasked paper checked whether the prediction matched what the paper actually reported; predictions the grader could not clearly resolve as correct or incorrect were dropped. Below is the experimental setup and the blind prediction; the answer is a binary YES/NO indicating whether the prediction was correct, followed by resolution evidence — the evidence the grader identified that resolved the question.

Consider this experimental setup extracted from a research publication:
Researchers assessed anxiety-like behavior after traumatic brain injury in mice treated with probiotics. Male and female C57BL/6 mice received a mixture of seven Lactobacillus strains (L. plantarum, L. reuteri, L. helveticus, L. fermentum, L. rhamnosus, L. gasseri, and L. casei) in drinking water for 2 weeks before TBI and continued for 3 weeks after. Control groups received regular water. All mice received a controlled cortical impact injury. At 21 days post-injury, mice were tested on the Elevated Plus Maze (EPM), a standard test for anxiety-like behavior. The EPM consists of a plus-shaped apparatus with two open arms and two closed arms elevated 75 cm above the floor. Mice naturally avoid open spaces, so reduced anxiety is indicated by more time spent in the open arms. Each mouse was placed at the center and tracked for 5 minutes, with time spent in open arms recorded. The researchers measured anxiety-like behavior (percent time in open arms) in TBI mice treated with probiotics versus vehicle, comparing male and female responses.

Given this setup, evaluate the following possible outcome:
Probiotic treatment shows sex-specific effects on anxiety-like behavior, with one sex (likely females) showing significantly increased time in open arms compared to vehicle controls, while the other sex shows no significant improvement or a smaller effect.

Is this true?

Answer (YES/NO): NO